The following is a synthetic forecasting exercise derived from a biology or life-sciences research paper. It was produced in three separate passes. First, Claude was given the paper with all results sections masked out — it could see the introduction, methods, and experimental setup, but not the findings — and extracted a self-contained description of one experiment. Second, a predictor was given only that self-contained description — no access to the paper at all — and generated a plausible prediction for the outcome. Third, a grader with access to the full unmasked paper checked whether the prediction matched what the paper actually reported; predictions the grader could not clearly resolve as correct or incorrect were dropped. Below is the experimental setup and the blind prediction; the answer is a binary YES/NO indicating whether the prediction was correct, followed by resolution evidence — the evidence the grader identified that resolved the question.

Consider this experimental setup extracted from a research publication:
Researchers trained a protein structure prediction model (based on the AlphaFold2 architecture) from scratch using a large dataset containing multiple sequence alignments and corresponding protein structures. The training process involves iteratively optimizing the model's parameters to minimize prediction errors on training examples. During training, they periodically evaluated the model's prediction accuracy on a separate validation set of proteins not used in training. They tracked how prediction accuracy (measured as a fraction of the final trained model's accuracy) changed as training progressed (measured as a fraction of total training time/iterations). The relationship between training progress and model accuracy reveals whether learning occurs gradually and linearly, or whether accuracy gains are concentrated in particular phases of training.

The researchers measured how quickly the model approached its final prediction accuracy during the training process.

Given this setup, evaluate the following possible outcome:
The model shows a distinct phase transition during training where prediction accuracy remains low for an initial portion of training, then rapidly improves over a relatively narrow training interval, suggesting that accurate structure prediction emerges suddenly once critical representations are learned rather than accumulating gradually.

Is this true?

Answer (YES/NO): YES